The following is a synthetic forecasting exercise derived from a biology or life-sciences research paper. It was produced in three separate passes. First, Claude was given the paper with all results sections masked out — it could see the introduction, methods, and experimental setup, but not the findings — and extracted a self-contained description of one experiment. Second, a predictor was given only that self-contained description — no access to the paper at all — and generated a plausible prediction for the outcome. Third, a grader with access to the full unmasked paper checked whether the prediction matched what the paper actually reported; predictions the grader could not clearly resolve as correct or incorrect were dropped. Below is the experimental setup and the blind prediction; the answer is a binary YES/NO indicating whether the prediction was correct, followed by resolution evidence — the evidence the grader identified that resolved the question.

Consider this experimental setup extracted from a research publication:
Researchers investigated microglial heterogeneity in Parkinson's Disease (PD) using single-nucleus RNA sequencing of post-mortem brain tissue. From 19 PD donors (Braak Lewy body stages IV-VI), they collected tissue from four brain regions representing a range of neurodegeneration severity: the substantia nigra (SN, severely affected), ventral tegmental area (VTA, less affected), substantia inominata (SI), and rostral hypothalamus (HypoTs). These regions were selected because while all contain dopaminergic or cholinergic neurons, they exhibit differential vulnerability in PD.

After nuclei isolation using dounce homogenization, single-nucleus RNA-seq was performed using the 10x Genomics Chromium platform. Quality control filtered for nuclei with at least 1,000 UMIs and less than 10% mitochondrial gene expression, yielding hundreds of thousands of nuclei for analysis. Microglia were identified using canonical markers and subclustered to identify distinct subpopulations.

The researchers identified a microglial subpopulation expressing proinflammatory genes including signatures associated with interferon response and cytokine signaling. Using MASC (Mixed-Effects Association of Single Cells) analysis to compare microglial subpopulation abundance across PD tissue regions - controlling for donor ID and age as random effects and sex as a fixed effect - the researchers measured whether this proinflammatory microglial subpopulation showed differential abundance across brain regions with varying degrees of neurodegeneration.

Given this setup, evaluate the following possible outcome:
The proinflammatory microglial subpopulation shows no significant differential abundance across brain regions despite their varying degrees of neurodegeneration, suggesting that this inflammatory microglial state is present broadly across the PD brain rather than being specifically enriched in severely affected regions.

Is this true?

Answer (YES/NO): NO